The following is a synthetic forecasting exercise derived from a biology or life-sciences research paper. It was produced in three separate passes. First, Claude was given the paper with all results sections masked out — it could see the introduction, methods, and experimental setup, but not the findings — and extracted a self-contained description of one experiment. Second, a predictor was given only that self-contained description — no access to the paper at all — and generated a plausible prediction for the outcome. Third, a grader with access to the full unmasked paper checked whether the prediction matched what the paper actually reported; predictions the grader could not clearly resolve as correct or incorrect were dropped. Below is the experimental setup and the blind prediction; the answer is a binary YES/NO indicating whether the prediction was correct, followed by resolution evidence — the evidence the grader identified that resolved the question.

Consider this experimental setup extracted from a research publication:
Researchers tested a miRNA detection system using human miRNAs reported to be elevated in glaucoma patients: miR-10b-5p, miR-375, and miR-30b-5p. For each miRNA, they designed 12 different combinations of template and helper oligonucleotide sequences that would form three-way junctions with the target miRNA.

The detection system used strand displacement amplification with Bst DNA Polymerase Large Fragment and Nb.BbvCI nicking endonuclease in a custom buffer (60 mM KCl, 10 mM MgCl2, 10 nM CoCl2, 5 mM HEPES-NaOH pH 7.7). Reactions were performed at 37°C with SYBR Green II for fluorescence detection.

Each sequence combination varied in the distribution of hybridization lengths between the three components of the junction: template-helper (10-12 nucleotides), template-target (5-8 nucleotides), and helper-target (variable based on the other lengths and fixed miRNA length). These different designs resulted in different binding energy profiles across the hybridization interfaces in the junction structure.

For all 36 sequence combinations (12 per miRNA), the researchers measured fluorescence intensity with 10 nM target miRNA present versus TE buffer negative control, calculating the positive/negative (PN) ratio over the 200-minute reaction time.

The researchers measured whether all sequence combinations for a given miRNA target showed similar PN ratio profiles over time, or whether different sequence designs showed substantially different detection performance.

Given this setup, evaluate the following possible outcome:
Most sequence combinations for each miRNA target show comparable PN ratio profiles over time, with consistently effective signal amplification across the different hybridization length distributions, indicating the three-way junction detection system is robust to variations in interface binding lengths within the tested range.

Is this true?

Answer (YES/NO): NO